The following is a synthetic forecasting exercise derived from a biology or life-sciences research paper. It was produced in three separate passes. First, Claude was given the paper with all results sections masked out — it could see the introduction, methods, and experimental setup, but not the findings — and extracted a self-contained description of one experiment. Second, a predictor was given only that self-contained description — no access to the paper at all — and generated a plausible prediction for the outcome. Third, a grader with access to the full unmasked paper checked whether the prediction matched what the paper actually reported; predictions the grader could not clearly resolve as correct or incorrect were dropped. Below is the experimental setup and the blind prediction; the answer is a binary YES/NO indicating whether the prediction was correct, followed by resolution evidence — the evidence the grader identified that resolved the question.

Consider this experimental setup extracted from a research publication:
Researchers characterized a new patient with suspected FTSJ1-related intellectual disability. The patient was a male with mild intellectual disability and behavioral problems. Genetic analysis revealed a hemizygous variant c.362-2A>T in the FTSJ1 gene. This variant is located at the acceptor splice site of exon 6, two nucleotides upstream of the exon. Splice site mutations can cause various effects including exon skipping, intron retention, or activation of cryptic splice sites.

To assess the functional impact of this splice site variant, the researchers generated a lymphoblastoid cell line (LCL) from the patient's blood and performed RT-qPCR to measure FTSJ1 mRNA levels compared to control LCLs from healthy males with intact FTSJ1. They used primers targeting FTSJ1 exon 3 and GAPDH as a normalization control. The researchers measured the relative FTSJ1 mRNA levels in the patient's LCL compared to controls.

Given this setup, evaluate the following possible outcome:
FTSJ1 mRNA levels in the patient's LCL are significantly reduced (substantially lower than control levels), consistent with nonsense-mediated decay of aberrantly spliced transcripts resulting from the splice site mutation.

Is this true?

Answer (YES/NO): YES